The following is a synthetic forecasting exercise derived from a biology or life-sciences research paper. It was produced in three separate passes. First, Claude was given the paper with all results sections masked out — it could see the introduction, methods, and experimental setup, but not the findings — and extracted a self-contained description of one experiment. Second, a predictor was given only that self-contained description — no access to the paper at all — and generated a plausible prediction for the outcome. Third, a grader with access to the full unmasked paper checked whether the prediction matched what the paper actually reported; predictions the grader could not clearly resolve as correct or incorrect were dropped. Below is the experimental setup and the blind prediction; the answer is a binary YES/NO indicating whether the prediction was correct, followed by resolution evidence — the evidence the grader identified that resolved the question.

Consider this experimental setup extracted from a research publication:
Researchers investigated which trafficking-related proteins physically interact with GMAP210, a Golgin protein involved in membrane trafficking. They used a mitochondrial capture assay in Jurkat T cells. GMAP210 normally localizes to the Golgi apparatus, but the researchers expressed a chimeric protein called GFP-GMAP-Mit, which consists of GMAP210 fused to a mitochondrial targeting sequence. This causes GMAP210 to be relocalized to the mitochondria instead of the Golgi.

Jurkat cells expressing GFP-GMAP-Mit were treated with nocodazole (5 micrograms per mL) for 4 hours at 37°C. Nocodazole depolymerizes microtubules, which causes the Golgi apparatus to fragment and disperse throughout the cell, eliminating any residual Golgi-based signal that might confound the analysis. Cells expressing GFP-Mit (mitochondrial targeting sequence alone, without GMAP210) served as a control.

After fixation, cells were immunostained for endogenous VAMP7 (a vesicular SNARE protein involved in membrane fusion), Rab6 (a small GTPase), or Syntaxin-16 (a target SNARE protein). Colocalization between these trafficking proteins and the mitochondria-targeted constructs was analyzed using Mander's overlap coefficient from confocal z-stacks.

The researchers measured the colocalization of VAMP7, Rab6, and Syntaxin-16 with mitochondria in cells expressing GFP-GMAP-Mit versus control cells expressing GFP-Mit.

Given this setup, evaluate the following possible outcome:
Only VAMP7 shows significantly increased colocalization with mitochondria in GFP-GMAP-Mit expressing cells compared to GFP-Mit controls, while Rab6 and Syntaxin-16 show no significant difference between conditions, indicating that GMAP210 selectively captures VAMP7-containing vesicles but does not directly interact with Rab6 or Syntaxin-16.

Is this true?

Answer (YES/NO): YES